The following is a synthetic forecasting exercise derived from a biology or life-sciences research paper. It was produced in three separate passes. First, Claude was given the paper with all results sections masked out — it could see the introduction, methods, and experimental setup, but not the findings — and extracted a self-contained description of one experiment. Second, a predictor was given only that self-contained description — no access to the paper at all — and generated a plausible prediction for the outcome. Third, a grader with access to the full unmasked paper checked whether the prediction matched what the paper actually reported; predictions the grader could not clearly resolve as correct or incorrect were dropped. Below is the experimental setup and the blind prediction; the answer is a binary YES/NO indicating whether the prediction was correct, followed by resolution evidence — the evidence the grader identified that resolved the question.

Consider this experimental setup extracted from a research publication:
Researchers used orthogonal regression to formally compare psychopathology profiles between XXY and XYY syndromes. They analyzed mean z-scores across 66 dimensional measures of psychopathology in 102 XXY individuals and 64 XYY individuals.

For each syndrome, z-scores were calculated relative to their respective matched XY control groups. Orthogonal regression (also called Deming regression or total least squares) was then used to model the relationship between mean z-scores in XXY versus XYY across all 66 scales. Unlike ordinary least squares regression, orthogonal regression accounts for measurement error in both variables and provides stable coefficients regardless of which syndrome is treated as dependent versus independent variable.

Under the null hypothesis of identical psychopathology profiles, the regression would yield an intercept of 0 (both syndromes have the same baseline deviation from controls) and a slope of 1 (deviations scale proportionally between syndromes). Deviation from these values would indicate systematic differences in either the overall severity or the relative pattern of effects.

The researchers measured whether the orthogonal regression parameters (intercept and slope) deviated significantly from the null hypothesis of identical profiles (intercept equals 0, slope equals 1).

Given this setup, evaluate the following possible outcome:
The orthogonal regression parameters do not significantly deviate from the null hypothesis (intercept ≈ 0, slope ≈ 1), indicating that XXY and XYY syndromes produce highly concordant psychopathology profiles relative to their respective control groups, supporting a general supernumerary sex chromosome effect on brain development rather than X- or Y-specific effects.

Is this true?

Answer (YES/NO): NO